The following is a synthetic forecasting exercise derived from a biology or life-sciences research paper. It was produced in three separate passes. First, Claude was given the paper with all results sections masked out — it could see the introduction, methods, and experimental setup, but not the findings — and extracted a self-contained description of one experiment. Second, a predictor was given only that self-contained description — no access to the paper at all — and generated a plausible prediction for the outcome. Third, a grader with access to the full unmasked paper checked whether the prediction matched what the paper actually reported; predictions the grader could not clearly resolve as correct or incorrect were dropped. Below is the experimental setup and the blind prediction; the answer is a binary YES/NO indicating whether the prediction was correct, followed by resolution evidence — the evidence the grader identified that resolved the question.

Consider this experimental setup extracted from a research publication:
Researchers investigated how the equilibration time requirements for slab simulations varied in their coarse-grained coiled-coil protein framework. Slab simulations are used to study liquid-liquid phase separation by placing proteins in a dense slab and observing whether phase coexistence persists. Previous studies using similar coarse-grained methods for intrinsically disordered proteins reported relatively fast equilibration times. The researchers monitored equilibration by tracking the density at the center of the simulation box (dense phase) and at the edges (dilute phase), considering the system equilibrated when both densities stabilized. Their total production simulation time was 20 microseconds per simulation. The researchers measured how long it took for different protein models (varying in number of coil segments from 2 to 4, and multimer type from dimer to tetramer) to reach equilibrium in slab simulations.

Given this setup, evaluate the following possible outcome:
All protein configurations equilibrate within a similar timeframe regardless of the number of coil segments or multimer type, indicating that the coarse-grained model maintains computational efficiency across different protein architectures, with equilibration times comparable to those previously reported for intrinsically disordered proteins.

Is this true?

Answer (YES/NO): NO